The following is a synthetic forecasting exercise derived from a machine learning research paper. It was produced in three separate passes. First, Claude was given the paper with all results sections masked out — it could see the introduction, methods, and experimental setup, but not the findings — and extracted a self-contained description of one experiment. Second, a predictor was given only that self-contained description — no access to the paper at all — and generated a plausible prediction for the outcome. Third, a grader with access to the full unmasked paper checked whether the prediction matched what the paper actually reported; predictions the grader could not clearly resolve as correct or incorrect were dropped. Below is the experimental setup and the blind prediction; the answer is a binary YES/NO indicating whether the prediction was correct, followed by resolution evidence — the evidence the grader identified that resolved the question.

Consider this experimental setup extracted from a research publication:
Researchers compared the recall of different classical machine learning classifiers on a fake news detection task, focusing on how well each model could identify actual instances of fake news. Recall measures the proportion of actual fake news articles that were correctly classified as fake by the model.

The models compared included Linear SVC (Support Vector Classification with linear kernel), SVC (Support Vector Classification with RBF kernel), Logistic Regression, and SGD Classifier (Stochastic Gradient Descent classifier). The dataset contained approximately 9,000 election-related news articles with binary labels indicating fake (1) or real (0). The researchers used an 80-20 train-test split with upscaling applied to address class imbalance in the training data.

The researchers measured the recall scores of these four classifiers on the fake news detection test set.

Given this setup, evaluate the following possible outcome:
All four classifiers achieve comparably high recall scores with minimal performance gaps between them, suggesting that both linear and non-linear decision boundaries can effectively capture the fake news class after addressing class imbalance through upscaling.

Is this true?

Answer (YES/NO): NO